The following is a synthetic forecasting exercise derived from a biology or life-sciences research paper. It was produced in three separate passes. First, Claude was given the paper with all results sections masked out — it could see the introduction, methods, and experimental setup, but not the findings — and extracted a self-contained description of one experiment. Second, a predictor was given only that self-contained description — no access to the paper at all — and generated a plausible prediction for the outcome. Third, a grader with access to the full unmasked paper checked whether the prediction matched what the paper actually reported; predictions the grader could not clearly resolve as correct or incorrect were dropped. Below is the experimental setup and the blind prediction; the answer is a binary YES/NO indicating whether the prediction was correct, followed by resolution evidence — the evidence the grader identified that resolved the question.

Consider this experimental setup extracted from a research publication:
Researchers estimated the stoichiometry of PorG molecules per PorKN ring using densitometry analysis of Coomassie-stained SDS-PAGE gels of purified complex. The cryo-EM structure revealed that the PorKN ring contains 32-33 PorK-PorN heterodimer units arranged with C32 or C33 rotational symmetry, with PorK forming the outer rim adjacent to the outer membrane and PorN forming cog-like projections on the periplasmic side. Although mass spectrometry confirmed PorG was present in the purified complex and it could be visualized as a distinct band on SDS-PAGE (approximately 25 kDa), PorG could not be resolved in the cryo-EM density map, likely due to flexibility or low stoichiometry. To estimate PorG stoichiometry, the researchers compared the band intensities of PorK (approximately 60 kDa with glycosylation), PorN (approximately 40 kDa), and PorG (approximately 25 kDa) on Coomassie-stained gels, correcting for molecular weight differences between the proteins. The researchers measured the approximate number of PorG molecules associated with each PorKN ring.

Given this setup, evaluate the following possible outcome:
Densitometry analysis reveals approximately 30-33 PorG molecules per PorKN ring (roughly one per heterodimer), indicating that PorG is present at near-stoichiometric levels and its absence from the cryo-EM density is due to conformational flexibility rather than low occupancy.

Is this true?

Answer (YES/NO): NO